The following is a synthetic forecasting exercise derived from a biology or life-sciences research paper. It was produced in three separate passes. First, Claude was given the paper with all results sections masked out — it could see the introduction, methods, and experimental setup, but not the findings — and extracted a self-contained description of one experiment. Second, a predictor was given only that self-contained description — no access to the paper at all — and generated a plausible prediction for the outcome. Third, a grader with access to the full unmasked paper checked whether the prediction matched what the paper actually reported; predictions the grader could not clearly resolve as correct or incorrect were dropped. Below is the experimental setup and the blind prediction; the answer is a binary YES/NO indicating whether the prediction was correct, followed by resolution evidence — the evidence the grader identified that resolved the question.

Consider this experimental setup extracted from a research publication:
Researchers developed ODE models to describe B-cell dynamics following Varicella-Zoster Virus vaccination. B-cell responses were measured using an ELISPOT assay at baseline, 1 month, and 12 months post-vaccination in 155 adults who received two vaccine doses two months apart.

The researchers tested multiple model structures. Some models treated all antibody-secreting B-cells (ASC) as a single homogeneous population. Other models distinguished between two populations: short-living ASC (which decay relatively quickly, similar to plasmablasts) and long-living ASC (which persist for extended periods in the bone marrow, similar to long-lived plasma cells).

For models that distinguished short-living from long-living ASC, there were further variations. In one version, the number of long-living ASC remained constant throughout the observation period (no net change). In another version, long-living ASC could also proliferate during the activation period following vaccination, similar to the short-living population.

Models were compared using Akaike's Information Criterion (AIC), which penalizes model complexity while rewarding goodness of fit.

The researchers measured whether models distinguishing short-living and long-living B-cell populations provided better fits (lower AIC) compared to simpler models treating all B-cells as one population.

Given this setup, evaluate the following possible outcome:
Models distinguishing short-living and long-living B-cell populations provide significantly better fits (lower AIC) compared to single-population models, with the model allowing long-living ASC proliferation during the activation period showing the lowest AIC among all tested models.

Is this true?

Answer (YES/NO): YES